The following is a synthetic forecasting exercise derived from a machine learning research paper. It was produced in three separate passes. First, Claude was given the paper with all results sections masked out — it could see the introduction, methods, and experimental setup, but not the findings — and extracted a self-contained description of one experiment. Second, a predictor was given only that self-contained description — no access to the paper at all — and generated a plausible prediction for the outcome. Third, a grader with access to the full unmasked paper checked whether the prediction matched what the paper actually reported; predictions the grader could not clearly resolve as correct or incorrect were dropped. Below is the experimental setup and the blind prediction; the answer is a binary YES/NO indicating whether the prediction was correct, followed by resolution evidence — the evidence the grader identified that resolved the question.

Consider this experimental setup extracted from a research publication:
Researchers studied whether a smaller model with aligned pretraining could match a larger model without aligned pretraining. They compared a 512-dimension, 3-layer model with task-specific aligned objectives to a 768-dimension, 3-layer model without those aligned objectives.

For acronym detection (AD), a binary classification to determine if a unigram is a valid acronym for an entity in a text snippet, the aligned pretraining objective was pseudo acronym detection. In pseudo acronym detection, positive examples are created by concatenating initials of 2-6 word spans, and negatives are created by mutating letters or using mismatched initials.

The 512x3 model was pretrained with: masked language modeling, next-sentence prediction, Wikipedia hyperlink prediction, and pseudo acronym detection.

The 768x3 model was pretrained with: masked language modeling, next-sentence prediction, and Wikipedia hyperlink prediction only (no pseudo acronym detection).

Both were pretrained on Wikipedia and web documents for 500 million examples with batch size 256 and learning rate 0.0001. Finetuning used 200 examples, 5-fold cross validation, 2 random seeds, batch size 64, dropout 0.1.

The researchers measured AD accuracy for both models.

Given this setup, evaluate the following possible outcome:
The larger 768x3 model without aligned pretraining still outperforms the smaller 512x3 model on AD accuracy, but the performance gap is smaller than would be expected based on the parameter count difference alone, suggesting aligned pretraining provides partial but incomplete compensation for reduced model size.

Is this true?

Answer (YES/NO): NO